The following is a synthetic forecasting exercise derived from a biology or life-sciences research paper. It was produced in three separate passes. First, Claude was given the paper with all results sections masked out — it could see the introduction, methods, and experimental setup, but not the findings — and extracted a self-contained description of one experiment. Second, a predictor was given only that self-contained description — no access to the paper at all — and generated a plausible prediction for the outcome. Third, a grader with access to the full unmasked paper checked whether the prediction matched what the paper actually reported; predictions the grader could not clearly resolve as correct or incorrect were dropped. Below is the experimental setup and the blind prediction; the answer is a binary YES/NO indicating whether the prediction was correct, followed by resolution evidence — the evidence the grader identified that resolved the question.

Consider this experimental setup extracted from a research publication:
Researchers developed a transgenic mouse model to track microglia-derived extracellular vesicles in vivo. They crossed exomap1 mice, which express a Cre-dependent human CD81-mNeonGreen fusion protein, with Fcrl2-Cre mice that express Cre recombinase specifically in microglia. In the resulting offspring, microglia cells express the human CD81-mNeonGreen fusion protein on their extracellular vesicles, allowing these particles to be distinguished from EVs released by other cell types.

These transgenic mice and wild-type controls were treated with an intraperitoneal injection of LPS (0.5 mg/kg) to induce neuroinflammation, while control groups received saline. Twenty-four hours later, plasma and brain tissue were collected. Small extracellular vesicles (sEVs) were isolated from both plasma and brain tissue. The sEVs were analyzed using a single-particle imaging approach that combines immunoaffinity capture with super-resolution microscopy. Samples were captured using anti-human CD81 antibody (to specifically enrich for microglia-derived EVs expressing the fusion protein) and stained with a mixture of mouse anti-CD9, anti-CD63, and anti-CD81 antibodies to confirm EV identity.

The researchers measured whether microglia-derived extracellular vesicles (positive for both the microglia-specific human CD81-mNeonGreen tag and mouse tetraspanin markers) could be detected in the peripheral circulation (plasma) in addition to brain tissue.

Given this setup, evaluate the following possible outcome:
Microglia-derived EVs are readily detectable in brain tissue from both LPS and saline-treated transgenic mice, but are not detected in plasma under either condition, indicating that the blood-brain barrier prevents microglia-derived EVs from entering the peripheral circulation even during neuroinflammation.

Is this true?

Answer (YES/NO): NO